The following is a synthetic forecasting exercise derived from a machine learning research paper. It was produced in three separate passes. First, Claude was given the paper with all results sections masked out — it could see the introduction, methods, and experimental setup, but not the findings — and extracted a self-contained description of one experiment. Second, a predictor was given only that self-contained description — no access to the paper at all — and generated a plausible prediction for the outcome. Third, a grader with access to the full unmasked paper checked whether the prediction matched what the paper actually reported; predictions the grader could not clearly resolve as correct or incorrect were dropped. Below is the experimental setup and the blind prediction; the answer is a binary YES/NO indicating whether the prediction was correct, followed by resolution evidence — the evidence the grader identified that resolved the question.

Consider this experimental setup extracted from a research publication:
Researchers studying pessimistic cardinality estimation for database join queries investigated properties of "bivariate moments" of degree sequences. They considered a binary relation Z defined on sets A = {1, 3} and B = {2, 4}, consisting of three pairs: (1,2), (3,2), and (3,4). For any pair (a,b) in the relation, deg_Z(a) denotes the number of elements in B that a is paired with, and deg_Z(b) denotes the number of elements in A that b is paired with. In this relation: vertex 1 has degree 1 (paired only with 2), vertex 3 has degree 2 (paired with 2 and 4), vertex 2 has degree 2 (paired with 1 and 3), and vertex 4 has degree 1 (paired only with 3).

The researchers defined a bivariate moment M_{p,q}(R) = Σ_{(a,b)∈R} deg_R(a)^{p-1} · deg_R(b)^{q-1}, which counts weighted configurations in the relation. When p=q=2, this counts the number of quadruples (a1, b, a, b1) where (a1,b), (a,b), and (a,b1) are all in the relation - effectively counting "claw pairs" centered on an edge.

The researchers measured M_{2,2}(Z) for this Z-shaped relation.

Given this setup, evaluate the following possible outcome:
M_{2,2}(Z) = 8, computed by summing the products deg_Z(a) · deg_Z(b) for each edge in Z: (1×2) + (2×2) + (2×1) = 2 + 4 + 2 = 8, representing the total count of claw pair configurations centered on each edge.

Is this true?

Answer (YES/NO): YES